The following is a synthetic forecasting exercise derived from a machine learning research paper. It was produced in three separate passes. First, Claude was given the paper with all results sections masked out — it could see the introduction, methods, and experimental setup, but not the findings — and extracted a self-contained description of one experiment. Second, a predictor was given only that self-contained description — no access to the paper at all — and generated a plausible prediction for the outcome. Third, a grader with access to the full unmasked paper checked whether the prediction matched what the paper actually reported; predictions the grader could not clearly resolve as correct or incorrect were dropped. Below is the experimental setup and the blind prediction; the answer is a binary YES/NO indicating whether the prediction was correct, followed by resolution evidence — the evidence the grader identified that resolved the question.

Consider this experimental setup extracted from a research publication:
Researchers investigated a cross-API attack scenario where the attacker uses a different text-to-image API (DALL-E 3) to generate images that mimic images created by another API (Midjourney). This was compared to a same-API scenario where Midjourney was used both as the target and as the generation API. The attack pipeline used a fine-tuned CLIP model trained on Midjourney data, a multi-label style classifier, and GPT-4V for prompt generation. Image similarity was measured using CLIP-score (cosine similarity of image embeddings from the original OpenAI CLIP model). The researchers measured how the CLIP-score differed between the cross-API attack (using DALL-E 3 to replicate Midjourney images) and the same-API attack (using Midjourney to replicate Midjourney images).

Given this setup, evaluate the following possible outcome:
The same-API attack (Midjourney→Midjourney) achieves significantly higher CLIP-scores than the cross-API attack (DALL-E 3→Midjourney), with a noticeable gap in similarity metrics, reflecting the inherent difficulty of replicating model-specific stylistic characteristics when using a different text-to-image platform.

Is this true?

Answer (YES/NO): YES